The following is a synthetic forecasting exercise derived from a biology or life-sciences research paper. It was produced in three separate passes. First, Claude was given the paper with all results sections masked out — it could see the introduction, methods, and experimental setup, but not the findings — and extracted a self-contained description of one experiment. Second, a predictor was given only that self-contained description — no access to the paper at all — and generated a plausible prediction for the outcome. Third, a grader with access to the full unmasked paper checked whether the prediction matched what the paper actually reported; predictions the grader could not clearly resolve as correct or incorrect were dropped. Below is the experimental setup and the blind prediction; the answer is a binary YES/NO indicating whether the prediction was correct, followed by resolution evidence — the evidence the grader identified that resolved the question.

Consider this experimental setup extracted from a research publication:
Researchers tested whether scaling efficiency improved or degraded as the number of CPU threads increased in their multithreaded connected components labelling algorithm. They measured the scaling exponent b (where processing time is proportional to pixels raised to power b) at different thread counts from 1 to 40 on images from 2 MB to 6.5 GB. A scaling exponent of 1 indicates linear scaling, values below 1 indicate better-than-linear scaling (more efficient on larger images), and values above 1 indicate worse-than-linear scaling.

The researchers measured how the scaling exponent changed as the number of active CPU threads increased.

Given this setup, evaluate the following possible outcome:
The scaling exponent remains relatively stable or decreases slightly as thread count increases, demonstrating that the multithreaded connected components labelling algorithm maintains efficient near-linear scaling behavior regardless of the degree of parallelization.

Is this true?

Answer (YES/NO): YES